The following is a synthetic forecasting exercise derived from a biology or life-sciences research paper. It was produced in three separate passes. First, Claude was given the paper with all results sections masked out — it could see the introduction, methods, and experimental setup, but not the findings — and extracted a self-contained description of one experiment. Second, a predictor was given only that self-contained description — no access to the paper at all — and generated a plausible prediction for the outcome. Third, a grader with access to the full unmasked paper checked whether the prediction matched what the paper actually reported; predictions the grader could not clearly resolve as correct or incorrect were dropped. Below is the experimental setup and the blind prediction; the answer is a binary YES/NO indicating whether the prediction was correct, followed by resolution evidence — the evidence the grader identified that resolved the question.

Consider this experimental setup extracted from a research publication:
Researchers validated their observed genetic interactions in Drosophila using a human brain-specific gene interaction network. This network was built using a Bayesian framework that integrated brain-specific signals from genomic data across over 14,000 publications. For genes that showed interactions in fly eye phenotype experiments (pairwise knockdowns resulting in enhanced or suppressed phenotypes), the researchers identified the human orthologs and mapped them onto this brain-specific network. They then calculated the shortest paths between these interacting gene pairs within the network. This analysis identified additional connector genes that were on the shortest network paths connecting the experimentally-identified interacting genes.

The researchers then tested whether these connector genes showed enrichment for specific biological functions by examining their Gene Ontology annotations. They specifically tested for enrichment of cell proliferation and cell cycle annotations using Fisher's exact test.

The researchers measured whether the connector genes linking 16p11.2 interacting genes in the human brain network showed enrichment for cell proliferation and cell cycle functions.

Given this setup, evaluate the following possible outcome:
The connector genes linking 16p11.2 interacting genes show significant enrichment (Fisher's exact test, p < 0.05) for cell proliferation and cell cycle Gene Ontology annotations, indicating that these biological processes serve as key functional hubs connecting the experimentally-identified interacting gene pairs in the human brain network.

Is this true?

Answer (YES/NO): YES